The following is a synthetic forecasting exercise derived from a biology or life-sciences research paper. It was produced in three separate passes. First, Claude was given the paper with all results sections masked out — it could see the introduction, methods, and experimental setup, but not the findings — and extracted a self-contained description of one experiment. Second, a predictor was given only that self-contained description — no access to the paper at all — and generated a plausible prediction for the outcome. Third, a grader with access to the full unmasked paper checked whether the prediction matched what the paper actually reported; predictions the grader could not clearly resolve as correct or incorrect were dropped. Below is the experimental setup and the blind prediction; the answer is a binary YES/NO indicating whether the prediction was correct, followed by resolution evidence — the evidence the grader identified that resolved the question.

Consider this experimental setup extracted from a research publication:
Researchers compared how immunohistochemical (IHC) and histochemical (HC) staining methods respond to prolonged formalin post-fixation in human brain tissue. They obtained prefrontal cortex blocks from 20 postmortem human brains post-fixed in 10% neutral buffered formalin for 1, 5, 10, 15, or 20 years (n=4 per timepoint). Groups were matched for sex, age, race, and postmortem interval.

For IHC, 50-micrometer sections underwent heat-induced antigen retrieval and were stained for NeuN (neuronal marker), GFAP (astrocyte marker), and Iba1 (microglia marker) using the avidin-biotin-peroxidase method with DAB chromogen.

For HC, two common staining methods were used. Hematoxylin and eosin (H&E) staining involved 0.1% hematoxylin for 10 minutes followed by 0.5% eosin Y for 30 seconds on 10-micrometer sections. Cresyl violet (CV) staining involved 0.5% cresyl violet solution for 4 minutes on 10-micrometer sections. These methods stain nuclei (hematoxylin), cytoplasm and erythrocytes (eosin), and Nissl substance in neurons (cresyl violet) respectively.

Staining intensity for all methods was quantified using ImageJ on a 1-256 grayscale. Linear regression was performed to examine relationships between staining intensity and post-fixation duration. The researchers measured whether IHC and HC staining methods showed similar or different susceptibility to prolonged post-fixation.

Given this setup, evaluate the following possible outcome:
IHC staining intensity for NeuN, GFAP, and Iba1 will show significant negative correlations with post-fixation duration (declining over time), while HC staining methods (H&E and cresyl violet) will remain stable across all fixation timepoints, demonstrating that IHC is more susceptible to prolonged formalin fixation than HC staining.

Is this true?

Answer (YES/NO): NO